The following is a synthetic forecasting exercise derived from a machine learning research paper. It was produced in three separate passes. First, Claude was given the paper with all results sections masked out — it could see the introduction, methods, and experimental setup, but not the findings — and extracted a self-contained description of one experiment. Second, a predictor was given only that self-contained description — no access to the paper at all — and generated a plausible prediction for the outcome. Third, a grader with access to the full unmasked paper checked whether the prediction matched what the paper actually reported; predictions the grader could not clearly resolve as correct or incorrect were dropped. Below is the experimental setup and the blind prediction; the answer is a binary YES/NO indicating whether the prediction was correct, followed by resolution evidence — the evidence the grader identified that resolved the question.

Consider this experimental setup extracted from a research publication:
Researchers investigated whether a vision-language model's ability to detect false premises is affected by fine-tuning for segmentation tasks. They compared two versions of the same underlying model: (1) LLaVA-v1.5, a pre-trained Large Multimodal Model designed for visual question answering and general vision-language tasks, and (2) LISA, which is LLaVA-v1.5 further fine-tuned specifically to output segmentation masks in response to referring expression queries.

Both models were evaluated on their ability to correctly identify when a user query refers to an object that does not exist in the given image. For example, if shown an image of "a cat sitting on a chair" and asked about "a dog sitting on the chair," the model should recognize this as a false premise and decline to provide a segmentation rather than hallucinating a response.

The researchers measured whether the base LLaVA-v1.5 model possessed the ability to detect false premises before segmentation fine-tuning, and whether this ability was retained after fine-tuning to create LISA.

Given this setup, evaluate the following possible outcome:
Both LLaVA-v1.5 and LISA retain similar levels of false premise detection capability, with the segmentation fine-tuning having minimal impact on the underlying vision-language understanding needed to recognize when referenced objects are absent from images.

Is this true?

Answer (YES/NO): NO